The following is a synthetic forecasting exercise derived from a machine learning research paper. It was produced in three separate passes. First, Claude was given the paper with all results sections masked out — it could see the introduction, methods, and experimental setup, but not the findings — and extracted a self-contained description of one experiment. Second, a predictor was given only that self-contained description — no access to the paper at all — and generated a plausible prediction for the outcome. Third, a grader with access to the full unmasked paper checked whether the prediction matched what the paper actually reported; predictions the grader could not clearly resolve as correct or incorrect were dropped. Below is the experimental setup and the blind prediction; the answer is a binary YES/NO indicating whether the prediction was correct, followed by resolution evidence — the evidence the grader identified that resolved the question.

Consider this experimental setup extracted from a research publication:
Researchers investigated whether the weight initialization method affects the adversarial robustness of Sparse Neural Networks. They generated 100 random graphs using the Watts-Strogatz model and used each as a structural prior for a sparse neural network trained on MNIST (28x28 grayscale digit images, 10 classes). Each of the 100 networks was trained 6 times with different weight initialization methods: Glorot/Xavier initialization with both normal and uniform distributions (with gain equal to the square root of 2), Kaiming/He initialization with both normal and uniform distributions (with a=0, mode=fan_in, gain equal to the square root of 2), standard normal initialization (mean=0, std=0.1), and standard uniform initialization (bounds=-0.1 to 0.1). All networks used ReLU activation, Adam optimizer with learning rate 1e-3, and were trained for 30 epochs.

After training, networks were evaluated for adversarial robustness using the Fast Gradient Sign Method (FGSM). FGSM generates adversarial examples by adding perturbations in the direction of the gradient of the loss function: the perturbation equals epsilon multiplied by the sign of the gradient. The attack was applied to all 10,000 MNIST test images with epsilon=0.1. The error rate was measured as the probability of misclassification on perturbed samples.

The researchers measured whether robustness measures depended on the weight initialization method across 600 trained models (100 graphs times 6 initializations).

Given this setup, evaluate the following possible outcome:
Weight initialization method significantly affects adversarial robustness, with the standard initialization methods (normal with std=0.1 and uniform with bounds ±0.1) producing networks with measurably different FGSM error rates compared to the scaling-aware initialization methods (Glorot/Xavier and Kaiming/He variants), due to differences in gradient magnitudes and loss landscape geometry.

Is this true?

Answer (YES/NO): NO